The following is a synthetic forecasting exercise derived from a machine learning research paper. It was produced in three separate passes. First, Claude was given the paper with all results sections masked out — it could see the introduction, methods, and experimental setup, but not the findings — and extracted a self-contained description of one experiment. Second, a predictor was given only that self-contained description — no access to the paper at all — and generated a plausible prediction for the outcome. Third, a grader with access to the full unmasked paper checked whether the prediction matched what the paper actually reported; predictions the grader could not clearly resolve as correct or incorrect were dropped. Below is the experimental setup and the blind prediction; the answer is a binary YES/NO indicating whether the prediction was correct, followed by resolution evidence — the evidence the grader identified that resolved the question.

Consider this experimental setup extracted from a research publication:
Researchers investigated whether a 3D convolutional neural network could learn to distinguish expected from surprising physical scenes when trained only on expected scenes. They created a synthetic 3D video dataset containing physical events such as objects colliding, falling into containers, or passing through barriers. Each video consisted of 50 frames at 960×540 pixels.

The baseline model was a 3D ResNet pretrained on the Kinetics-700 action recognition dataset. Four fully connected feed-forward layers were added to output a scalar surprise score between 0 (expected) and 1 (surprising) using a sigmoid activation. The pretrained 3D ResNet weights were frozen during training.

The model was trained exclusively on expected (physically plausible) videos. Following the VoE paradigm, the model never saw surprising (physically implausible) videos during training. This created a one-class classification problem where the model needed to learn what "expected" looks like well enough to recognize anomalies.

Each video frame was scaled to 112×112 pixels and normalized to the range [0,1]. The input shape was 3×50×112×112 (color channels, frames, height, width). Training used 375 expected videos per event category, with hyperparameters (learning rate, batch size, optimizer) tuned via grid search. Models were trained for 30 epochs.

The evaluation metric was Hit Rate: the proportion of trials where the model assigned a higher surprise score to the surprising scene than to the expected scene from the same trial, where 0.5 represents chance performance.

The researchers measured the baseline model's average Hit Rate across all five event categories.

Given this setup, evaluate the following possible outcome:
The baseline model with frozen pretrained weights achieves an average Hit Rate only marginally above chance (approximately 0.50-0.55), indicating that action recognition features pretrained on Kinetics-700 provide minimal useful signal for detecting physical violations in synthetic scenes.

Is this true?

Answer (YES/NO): NO